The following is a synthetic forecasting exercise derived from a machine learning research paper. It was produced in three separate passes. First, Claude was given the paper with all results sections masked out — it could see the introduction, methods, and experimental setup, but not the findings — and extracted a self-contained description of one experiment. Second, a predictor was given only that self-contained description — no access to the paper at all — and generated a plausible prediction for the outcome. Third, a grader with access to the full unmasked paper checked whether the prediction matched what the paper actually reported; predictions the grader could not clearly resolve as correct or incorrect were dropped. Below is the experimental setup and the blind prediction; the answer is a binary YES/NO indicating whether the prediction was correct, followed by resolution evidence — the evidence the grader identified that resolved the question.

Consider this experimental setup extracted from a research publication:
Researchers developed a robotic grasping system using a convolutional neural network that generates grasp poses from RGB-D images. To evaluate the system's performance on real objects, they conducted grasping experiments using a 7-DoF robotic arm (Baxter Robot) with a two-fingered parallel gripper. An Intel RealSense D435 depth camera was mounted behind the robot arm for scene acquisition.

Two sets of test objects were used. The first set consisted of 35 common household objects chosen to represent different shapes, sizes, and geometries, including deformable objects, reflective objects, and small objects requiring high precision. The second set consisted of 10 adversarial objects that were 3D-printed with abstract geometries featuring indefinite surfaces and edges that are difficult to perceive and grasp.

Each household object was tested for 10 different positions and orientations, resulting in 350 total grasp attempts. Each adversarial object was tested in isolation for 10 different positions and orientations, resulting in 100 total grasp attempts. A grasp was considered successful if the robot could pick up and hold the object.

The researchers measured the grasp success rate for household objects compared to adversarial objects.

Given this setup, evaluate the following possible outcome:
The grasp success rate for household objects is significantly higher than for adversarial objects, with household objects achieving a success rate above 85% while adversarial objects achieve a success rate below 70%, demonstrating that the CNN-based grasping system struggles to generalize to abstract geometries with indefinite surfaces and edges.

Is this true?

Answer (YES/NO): NO